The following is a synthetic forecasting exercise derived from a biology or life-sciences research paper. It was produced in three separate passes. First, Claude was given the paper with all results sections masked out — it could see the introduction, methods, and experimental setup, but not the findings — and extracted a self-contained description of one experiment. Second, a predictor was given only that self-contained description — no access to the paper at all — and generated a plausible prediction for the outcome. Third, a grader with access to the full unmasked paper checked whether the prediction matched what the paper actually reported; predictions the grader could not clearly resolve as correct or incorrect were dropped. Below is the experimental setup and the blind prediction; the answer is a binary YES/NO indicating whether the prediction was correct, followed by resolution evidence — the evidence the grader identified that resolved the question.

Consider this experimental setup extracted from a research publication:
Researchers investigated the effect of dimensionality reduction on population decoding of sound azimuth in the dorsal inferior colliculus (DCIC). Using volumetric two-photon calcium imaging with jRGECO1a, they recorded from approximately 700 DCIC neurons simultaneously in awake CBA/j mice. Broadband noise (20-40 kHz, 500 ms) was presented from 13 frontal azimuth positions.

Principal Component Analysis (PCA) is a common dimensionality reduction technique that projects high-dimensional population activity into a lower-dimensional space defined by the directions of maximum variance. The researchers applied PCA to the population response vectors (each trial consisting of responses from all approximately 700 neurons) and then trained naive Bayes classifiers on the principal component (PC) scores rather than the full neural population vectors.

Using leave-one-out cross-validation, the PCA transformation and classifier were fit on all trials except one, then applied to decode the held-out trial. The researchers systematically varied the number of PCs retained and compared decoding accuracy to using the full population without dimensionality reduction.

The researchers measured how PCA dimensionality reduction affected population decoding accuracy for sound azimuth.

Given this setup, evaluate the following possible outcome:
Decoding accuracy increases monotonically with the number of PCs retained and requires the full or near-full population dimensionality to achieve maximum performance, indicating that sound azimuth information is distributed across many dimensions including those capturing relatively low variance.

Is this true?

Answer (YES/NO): NO